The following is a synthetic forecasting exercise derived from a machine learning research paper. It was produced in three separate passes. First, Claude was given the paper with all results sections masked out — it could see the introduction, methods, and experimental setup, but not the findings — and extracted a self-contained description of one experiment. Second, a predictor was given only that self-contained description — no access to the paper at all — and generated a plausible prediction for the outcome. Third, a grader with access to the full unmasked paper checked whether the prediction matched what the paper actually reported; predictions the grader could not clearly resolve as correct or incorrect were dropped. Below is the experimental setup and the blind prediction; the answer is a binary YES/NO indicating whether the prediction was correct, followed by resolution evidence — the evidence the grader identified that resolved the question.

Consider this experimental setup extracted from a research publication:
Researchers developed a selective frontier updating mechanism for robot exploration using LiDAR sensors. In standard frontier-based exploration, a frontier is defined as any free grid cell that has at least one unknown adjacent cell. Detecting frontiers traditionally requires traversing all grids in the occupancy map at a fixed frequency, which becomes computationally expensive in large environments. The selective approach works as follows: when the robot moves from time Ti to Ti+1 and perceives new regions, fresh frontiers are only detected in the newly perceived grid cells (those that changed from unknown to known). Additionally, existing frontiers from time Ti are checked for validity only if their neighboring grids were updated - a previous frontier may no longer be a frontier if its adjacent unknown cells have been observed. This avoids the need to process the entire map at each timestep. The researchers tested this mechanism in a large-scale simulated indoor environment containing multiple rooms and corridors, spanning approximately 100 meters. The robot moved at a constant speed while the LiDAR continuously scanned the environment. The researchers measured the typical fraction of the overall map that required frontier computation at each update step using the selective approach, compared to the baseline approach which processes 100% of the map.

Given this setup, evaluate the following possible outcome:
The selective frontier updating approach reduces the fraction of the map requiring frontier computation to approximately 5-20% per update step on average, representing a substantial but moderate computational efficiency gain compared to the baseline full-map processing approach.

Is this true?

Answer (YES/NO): NO